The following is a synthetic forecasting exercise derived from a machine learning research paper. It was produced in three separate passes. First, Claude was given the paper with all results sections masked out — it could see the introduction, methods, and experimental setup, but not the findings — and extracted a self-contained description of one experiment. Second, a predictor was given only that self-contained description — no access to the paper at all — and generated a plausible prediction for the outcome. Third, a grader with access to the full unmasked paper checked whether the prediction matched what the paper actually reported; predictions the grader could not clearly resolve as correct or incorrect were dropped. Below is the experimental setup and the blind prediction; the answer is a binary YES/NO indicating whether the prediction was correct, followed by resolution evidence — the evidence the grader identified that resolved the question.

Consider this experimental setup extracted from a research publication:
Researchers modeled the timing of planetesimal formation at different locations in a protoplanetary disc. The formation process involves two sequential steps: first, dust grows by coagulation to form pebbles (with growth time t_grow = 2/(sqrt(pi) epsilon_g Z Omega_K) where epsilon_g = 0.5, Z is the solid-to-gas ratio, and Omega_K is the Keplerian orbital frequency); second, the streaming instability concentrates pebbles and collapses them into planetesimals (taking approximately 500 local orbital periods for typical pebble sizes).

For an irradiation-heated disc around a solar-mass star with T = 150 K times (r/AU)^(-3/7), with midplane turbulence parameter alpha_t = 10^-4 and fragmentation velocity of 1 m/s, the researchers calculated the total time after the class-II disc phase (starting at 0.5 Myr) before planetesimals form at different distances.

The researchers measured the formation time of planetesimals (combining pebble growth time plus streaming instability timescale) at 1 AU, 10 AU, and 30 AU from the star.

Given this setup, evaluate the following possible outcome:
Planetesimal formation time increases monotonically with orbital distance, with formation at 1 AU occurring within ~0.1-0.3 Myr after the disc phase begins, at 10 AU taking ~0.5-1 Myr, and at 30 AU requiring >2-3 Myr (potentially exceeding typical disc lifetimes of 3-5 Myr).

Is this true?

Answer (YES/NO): NO